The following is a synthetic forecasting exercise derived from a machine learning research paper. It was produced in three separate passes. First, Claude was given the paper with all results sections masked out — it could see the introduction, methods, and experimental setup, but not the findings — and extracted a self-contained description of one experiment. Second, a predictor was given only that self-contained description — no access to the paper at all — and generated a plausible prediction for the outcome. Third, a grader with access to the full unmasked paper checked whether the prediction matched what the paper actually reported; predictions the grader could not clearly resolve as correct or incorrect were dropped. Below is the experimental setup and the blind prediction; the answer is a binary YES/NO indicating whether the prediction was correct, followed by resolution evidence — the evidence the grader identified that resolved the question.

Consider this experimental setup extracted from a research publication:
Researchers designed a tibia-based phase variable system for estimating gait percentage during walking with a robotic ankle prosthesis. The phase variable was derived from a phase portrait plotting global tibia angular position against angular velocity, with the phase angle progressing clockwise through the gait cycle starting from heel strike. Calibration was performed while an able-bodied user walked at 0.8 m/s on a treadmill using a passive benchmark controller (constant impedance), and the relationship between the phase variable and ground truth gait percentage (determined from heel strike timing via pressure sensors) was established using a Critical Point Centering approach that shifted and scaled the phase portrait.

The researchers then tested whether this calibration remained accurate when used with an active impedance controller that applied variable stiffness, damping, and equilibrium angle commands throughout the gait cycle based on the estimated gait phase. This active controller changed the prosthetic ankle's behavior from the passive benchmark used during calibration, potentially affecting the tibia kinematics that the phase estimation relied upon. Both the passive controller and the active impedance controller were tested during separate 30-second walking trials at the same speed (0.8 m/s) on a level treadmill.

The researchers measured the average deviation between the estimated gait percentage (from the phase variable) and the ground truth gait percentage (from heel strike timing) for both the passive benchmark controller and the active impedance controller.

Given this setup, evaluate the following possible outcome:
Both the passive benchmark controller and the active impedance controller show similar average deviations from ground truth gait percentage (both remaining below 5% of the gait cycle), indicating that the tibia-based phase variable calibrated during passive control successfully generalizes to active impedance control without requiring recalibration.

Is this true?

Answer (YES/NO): YES